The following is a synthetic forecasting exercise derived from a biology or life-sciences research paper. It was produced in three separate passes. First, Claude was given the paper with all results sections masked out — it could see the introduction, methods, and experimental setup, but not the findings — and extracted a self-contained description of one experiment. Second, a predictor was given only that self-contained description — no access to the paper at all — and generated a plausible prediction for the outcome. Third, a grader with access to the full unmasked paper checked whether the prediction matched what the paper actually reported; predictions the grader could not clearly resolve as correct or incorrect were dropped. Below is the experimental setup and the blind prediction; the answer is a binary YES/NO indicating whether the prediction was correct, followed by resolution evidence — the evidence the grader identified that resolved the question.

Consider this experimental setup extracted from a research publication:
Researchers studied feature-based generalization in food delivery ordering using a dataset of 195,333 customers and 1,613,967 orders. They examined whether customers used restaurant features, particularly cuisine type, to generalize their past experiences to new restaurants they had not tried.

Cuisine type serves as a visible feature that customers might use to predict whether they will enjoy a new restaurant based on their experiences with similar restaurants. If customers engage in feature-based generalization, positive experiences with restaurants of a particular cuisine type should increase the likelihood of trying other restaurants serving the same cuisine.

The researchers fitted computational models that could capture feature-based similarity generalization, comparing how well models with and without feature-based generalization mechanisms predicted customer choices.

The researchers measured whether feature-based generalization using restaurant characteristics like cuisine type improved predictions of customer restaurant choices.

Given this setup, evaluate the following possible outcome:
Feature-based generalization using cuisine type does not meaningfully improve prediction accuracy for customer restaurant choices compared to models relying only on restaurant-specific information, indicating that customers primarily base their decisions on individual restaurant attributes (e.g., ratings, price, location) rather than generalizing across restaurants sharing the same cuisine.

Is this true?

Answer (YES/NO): NO